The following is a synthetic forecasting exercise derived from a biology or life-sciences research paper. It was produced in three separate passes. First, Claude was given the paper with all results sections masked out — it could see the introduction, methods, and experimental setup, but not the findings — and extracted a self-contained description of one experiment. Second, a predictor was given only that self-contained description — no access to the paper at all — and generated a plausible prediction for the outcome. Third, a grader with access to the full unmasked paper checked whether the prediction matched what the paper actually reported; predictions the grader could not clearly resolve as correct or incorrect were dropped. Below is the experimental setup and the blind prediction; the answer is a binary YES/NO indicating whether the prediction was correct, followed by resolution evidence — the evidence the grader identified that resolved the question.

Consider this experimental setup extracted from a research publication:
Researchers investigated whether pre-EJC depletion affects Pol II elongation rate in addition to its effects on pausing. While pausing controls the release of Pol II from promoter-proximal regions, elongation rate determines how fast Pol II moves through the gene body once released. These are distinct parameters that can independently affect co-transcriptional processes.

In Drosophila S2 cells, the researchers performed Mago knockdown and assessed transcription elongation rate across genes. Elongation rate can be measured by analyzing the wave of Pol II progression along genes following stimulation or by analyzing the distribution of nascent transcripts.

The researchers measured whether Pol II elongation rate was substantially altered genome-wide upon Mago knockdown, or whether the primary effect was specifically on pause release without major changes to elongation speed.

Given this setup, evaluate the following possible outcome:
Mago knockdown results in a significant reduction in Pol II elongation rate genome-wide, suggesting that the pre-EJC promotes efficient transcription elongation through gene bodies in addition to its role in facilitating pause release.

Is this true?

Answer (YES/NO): NO